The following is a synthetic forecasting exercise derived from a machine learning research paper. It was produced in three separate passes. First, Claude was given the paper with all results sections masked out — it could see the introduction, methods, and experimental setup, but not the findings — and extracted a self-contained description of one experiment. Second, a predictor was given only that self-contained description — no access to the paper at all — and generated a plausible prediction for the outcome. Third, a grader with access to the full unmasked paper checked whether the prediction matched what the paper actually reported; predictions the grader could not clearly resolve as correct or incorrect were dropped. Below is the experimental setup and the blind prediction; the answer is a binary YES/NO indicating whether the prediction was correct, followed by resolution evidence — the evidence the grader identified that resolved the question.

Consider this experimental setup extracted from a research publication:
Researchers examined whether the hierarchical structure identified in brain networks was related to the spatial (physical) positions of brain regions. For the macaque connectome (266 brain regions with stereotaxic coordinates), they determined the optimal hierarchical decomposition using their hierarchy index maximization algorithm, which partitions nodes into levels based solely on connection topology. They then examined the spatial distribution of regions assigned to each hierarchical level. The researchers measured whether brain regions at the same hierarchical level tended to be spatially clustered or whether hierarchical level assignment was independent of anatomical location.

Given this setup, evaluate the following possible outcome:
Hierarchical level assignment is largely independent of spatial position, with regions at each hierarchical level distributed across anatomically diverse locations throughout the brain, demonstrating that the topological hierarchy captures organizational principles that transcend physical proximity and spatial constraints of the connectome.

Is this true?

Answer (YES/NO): NO